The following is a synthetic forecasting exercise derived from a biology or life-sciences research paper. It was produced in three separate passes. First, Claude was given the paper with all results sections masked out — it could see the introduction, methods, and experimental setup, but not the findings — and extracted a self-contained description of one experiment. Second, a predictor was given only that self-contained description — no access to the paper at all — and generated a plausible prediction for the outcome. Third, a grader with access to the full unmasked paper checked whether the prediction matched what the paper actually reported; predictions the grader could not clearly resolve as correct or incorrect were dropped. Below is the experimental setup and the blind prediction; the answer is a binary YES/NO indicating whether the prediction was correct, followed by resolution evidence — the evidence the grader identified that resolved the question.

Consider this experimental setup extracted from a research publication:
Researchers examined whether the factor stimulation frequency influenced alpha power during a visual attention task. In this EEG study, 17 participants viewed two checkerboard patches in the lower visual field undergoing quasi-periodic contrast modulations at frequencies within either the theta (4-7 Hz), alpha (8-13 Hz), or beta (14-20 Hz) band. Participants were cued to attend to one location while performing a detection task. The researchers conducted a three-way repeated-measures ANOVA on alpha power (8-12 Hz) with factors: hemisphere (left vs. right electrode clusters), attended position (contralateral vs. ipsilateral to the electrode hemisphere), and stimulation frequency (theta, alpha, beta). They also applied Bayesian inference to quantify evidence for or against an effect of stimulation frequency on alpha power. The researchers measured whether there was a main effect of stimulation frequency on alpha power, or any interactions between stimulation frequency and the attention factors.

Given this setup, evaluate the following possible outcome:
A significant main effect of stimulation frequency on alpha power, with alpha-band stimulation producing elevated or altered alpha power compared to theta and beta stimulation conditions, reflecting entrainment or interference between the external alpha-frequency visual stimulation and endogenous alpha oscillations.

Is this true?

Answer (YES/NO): NO